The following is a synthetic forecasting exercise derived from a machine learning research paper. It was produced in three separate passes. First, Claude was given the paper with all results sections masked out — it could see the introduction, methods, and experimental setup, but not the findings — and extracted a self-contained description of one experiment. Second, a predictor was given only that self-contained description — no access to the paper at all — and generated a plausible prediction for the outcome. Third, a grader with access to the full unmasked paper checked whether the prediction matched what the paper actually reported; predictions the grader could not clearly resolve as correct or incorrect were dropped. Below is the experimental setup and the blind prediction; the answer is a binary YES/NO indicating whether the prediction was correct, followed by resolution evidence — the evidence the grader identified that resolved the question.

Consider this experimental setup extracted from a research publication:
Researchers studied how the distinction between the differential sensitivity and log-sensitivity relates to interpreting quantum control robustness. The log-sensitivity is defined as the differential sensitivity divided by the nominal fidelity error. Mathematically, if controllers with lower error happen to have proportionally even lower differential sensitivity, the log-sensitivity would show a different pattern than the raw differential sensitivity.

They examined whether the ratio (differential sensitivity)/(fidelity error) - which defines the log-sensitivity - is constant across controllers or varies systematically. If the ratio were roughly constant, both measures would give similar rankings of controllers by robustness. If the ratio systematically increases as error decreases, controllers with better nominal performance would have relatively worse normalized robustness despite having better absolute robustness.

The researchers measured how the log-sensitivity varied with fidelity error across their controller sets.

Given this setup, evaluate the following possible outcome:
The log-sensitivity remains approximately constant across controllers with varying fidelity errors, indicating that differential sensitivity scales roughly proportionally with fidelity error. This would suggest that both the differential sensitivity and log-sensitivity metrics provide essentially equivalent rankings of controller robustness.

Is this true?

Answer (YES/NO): NO